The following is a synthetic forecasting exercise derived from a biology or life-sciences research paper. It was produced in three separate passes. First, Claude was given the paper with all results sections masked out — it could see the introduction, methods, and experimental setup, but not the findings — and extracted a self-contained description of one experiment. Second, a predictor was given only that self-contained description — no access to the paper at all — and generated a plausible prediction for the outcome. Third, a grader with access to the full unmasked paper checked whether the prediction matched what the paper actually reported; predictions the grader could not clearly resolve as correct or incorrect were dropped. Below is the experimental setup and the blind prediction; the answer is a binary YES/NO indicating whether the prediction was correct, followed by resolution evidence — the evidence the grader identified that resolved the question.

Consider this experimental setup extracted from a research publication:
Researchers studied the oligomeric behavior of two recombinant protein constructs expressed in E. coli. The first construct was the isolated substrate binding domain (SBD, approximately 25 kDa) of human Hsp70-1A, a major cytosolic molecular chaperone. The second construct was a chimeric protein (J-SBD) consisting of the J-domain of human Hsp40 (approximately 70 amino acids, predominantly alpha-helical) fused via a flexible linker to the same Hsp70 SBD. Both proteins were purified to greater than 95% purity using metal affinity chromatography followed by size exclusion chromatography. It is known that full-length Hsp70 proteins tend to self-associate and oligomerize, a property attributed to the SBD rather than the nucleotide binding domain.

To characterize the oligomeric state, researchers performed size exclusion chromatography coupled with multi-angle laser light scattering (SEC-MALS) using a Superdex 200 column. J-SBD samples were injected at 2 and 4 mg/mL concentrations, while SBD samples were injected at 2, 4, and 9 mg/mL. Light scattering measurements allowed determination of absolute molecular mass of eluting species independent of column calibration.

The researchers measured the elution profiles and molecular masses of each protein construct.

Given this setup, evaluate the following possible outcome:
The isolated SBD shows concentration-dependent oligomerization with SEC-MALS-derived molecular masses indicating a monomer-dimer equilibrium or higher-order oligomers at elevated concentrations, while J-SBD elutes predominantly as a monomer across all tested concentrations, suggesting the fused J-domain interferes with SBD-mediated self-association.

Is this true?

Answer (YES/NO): YES